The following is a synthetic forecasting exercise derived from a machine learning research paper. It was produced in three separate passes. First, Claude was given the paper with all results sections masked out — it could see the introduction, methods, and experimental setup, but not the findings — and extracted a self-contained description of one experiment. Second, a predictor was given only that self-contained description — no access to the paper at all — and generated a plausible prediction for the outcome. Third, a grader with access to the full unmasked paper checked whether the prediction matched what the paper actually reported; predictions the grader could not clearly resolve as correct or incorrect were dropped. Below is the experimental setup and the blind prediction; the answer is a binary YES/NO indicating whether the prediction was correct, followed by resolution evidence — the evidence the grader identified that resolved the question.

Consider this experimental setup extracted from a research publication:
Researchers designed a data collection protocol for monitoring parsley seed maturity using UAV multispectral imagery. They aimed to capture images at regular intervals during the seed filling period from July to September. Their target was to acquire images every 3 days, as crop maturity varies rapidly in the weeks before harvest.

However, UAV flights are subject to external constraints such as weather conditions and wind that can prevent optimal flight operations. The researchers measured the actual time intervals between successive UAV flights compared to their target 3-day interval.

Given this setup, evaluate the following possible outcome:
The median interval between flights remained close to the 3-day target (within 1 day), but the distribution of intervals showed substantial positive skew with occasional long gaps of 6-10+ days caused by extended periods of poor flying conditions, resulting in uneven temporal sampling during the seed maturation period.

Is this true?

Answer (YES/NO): NO